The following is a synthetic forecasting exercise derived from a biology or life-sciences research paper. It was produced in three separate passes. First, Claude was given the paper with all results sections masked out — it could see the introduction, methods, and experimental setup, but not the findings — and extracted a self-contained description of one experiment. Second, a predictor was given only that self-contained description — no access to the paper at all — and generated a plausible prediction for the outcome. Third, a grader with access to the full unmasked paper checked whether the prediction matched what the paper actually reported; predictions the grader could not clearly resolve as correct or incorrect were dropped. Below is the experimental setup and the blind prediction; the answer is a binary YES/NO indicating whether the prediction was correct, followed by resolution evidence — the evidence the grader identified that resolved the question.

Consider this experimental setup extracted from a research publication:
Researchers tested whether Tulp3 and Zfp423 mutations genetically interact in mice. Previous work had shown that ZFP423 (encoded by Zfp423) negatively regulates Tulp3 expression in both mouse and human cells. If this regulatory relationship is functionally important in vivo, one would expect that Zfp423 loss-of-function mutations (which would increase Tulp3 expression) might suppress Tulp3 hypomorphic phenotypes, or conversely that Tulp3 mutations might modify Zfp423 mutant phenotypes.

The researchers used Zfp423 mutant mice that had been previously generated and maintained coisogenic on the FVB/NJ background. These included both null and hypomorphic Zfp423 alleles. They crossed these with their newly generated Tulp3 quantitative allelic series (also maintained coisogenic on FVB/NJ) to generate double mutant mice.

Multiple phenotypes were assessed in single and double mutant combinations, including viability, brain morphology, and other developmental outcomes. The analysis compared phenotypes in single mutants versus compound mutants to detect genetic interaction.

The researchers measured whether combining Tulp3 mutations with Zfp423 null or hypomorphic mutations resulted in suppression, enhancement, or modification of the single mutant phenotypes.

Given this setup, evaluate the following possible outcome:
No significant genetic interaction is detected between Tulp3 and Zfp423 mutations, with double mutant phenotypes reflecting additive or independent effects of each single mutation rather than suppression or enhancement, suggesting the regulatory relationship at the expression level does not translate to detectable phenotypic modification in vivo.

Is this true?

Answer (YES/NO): NO